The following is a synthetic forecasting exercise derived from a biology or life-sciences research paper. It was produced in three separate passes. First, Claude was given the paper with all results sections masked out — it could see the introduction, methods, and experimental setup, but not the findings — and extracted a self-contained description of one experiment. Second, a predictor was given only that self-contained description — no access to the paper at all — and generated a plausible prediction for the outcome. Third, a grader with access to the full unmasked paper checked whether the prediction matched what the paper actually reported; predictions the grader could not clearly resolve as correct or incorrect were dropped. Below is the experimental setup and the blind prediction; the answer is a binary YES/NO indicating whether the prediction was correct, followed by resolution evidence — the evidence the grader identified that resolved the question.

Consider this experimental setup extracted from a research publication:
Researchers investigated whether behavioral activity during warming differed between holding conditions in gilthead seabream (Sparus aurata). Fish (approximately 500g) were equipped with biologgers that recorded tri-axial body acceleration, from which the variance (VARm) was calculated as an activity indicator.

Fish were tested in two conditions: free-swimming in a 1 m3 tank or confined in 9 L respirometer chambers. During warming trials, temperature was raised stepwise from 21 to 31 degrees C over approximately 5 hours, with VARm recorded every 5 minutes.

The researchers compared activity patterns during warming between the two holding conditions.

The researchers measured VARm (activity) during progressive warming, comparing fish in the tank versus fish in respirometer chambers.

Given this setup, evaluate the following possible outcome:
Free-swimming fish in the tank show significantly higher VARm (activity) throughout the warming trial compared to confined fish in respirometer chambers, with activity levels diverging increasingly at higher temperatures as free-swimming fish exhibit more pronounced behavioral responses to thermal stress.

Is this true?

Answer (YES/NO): NO